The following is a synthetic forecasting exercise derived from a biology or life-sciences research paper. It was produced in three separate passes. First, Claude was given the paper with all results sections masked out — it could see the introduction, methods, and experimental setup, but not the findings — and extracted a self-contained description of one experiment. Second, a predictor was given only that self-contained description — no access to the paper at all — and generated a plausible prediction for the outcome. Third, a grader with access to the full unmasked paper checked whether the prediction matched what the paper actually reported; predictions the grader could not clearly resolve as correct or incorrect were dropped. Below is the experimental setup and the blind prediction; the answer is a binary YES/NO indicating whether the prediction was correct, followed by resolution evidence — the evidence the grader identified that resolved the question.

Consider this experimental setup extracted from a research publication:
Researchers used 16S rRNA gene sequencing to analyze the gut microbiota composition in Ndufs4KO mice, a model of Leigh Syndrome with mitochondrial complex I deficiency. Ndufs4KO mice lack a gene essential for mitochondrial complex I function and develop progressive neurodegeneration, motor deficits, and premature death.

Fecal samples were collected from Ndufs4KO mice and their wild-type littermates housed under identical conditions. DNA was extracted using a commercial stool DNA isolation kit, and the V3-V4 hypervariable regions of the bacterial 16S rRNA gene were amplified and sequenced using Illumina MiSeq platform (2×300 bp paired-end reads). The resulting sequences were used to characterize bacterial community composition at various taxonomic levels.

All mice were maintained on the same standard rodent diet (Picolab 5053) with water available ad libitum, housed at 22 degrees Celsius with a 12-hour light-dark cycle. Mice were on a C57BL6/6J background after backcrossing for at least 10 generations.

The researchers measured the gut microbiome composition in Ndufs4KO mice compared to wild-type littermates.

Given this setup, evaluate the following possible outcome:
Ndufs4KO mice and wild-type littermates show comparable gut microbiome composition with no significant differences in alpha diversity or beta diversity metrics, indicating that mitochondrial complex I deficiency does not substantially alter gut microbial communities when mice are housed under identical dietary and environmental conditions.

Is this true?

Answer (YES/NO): NO